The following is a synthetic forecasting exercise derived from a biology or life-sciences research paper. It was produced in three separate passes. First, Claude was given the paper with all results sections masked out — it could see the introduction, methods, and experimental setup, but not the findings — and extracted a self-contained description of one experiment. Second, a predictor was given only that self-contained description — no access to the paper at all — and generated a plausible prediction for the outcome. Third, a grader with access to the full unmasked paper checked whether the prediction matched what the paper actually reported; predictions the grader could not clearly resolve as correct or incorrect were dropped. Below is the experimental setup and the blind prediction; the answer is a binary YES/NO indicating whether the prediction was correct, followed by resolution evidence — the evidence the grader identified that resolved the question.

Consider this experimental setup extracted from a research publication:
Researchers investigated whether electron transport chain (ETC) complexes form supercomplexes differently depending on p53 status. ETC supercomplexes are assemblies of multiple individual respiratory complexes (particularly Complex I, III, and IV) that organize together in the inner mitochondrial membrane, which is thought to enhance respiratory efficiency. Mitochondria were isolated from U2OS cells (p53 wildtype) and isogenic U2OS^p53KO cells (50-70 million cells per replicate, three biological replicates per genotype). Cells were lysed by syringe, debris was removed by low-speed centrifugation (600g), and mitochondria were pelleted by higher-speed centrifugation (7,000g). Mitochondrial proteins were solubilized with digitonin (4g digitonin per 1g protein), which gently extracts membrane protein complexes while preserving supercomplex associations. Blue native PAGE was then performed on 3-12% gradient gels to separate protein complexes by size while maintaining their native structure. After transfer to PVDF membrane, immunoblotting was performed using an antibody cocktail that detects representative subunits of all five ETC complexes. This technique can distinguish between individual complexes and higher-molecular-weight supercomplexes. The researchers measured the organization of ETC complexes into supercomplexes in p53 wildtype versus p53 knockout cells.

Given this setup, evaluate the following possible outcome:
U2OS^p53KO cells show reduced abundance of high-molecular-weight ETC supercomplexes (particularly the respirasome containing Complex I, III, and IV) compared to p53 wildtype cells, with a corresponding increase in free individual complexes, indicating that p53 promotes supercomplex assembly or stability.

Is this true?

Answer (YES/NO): NO